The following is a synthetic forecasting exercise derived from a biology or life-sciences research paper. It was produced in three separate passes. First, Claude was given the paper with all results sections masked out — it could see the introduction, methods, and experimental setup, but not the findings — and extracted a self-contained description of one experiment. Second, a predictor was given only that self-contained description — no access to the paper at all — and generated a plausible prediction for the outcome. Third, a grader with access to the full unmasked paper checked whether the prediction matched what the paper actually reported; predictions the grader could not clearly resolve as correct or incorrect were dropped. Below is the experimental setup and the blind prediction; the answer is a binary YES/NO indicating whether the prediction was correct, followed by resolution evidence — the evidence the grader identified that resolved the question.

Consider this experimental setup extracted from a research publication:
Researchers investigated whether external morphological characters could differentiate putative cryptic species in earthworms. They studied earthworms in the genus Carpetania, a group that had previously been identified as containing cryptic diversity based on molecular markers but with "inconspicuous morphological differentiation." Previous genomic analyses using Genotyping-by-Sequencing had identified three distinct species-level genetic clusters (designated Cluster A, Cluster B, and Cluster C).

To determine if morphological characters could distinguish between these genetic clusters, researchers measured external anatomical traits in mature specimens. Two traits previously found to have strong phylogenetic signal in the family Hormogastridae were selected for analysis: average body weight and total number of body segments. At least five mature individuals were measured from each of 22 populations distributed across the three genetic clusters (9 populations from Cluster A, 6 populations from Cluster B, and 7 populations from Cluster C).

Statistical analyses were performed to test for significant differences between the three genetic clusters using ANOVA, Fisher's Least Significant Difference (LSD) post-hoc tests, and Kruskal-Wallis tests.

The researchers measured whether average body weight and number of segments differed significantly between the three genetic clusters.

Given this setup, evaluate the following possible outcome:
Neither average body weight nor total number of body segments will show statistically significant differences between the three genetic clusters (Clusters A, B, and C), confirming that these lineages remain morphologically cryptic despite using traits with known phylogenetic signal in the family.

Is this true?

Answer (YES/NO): NO